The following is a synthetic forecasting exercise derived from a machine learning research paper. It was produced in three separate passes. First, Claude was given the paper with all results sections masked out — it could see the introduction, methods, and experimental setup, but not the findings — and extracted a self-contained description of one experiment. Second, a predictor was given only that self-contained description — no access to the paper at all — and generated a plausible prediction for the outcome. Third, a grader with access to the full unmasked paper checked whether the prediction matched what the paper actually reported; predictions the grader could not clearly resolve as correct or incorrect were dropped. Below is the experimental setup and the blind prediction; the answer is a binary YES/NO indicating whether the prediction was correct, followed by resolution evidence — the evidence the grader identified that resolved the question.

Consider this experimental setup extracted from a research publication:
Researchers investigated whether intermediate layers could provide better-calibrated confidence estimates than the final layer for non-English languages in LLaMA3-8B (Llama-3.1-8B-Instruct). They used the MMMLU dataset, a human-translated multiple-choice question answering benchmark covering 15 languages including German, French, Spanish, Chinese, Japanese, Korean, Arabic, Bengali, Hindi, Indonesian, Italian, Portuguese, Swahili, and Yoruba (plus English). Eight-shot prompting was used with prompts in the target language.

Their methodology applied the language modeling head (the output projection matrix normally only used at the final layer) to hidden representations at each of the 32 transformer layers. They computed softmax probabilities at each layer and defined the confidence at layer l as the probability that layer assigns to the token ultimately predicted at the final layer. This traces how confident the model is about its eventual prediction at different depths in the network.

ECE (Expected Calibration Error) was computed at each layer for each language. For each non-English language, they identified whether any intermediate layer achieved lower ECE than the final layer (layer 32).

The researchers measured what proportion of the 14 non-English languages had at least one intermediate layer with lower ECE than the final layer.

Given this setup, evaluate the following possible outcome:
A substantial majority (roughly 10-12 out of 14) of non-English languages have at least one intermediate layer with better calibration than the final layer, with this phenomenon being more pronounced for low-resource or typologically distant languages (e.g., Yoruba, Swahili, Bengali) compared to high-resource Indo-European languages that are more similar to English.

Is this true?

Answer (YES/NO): NO